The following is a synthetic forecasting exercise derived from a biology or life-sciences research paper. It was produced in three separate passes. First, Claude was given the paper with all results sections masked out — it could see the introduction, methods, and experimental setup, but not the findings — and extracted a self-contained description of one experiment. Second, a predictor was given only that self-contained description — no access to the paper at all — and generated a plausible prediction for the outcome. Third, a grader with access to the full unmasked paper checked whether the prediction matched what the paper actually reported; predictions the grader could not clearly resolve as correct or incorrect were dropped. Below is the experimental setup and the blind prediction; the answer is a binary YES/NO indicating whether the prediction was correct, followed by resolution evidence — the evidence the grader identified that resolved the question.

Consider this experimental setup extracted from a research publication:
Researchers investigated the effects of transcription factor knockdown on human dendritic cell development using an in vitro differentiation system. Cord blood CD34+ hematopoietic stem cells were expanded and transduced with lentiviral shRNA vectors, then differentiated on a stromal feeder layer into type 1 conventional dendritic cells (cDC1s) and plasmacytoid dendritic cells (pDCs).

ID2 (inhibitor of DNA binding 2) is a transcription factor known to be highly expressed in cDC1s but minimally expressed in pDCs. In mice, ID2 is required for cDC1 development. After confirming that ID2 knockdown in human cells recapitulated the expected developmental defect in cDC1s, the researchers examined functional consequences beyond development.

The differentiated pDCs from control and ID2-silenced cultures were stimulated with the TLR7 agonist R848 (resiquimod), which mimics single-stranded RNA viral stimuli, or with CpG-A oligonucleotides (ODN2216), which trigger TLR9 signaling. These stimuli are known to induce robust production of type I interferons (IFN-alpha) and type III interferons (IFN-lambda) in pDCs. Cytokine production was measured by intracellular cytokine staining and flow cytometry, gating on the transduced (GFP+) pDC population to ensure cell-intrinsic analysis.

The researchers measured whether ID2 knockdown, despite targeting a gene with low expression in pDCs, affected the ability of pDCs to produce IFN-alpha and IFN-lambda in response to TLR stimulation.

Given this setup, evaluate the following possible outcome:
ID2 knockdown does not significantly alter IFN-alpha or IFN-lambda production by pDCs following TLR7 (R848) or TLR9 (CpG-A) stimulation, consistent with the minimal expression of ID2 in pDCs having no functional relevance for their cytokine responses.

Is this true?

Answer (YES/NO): NO